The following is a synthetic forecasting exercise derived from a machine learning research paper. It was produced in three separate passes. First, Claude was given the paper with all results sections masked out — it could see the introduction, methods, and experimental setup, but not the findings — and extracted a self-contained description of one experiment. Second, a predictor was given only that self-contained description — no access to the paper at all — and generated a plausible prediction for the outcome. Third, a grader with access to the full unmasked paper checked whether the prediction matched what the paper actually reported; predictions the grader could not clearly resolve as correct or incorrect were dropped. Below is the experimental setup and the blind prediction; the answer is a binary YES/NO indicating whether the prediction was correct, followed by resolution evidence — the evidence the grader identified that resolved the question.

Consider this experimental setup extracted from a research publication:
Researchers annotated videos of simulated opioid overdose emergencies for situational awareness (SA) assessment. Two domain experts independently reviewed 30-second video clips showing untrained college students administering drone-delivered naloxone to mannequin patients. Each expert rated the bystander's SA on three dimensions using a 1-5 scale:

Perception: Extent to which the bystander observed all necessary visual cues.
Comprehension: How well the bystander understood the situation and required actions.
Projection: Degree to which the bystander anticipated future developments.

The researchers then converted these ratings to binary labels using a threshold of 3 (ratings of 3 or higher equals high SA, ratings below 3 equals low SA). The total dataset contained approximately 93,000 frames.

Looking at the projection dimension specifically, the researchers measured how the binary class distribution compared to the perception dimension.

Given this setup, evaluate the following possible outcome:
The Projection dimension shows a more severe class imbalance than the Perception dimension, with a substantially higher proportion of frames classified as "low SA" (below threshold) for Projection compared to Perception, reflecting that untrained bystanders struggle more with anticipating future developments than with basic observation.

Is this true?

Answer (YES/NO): YES